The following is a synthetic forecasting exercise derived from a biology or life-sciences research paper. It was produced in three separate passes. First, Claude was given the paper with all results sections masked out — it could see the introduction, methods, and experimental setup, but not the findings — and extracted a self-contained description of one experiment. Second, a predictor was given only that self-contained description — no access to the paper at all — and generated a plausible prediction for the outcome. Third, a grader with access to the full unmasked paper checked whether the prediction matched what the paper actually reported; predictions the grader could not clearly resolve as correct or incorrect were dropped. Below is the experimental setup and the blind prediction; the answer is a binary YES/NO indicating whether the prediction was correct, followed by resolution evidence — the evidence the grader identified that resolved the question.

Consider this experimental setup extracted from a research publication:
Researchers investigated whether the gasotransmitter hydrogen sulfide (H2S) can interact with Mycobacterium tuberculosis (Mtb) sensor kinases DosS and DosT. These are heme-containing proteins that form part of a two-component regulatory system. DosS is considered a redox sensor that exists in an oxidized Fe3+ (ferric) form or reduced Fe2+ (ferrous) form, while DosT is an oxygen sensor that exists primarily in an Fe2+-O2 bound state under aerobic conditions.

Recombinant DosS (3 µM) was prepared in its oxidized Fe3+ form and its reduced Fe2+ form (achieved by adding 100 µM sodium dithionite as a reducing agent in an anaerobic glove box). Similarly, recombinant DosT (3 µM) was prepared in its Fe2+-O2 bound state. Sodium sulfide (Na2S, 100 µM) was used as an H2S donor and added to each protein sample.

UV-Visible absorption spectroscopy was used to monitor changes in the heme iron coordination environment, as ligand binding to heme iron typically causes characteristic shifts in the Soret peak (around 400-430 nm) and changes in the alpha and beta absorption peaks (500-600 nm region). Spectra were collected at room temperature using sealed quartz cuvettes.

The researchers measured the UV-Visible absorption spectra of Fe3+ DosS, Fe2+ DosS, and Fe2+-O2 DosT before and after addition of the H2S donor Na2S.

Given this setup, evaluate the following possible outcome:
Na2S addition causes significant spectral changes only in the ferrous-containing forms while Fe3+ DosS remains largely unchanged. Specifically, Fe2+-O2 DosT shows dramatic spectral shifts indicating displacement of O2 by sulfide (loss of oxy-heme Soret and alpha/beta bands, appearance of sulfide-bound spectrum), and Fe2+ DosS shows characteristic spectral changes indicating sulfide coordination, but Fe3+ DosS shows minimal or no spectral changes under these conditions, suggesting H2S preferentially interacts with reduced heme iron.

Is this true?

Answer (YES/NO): NO